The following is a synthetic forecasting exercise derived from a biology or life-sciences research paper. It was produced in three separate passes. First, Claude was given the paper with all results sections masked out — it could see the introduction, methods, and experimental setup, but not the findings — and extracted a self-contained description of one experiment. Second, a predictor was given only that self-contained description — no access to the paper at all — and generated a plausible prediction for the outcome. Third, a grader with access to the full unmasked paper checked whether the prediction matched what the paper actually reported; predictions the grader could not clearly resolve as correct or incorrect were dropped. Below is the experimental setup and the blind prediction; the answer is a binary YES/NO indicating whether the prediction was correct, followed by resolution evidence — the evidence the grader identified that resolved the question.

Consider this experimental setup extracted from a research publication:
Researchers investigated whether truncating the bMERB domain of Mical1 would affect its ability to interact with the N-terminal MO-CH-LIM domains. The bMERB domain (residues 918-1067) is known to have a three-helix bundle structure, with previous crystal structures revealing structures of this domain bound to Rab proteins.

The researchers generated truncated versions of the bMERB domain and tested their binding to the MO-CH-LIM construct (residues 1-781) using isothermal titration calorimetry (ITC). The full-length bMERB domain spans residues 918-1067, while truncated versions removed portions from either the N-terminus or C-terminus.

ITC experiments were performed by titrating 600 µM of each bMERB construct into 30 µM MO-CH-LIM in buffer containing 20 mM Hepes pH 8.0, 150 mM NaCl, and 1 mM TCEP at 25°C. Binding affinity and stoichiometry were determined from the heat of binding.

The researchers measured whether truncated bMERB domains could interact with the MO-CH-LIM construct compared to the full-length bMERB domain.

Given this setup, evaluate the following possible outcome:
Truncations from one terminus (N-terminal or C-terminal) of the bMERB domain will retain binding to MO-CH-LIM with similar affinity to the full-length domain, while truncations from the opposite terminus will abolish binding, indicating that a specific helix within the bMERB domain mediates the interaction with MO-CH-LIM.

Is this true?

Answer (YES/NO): NO